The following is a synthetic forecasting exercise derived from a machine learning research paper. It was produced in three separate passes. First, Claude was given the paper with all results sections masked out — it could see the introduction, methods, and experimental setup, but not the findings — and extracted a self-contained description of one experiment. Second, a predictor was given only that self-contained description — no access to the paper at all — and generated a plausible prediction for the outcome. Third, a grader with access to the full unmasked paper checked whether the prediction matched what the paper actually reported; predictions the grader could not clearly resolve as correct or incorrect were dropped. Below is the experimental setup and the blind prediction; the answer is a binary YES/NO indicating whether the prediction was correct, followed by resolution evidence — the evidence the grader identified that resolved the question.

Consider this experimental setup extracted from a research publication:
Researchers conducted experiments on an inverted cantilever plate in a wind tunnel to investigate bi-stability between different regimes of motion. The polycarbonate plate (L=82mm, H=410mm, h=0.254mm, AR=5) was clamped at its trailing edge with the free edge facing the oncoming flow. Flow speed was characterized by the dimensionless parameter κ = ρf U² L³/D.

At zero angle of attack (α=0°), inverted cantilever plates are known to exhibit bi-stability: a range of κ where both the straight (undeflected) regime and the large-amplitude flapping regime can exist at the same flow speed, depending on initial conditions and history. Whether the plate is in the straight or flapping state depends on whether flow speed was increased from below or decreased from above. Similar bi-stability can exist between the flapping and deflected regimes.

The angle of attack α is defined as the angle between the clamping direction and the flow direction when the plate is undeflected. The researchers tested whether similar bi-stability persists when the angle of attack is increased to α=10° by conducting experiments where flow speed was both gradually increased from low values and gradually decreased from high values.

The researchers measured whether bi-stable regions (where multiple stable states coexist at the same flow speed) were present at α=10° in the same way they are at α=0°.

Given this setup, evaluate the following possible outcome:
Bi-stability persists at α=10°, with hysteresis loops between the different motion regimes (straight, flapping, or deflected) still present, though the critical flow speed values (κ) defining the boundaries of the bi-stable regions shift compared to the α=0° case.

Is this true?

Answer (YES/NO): NO